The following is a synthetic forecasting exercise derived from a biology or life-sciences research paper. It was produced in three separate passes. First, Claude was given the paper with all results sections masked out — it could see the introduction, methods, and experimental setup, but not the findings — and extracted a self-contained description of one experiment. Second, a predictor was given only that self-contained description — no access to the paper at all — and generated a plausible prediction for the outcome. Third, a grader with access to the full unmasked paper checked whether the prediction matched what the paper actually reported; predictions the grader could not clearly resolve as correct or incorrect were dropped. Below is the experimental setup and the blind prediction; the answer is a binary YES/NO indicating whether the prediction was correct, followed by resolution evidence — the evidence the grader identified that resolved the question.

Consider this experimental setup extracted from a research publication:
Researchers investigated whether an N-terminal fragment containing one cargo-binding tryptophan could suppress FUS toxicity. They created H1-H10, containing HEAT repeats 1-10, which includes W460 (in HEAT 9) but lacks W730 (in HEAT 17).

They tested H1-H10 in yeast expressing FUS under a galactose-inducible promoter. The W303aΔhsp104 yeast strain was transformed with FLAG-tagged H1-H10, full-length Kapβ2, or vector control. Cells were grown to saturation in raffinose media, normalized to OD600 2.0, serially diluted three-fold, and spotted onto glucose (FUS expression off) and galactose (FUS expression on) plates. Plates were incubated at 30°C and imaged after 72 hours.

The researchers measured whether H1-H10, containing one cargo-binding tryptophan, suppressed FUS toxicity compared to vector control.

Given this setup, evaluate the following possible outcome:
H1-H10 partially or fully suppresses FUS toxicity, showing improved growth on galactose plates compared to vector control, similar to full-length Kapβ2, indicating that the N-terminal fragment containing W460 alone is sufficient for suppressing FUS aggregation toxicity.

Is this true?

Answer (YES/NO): NO